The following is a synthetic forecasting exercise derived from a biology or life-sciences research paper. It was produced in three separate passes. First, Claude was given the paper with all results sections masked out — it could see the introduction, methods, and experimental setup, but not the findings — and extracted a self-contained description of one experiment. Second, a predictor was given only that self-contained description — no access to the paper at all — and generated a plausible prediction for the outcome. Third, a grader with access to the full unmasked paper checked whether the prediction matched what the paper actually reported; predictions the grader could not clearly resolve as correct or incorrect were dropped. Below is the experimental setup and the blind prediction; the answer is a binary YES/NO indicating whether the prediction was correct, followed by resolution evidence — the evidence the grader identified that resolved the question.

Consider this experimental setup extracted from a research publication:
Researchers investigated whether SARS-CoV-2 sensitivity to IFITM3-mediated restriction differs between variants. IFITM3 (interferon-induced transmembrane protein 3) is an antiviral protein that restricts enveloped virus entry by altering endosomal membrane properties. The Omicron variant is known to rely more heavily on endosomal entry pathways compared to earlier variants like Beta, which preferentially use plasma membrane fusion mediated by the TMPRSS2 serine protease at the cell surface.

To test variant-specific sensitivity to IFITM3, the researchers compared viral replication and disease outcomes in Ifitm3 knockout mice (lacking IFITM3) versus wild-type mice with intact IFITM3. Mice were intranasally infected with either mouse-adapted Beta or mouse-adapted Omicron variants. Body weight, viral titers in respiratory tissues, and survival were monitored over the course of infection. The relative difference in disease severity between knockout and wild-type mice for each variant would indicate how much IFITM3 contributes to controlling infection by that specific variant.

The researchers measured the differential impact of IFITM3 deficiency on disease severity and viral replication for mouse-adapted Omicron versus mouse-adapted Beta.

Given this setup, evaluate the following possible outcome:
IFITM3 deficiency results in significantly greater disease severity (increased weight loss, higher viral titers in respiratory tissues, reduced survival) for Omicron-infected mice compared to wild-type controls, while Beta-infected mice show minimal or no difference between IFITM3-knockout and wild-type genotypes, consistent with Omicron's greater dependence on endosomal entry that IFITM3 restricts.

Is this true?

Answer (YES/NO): NO